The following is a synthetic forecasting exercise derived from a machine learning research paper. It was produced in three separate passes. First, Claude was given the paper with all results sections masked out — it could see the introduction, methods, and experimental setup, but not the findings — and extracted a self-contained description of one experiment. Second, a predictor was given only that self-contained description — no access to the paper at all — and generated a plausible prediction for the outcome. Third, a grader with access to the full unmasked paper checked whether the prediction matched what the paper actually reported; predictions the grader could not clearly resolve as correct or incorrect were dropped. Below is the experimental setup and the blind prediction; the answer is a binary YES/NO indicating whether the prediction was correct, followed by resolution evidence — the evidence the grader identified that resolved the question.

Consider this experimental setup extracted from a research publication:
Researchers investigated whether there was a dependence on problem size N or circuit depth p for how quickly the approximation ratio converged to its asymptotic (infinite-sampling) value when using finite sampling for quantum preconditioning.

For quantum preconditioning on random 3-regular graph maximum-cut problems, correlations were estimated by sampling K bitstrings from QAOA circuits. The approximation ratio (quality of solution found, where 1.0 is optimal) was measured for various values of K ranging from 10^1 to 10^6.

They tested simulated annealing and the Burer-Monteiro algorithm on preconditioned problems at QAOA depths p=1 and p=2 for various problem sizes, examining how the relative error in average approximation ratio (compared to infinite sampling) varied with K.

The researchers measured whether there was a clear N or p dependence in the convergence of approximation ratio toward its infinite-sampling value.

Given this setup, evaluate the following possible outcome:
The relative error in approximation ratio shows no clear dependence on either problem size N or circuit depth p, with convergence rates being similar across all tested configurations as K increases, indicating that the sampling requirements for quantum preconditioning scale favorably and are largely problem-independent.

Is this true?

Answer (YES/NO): YES